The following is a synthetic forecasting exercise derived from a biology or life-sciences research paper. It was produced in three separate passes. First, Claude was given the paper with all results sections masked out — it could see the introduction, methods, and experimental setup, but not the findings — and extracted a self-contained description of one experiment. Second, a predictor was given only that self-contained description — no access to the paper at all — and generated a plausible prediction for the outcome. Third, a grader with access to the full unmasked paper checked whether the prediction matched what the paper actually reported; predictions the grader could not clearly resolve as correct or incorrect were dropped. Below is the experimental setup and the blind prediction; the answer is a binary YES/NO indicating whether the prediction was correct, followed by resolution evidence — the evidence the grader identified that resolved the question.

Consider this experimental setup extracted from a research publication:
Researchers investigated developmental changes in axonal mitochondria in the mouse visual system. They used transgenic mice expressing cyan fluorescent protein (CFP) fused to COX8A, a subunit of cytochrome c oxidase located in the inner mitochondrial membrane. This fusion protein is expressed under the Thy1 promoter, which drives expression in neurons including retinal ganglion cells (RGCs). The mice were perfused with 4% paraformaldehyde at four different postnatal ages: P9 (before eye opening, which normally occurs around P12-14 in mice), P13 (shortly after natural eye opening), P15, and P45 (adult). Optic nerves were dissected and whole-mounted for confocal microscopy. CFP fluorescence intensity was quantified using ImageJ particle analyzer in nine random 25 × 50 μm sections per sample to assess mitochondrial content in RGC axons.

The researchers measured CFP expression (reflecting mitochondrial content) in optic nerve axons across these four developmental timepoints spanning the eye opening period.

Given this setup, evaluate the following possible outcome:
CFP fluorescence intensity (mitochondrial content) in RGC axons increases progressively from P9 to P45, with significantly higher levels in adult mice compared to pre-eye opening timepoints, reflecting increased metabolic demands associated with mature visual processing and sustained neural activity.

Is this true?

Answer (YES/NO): YES